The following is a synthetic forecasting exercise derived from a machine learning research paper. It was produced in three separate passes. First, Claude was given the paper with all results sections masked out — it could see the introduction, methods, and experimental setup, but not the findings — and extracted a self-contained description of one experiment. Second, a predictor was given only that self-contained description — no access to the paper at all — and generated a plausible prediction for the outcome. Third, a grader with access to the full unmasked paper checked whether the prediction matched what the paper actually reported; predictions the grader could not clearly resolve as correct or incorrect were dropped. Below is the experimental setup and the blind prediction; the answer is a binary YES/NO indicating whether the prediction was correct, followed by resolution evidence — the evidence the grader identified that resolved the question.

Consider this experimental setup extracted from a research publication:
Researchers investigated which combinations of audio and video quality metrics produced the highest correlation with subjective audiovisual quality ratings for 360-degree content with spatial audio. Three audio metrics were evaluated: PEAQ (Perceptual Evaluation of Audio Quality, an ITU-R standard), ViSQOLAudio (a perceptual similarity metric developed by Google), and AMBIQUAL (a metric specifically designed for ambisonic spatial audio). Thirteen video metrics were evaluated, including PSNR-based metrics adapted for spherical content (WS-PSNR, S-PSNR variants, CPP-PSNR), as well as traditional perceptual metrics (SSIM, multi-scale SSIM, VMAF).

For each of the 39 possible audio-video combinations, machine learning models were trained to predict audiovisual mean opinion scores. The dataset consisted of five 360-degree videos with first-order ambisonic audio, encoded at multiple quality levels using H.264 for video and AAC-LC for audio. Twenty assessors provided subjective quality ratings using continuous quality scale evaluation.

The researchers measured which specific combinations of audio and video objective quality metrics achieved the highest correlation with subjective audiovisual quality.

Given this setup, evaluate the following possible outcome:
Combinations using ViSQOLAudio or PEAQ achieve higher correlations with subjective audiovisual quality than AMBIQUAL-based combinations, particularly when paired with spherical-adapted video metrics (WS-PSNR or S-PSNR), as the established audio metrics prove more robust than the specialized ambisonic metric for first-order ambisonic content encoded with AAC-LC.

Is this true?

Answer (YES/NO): NO